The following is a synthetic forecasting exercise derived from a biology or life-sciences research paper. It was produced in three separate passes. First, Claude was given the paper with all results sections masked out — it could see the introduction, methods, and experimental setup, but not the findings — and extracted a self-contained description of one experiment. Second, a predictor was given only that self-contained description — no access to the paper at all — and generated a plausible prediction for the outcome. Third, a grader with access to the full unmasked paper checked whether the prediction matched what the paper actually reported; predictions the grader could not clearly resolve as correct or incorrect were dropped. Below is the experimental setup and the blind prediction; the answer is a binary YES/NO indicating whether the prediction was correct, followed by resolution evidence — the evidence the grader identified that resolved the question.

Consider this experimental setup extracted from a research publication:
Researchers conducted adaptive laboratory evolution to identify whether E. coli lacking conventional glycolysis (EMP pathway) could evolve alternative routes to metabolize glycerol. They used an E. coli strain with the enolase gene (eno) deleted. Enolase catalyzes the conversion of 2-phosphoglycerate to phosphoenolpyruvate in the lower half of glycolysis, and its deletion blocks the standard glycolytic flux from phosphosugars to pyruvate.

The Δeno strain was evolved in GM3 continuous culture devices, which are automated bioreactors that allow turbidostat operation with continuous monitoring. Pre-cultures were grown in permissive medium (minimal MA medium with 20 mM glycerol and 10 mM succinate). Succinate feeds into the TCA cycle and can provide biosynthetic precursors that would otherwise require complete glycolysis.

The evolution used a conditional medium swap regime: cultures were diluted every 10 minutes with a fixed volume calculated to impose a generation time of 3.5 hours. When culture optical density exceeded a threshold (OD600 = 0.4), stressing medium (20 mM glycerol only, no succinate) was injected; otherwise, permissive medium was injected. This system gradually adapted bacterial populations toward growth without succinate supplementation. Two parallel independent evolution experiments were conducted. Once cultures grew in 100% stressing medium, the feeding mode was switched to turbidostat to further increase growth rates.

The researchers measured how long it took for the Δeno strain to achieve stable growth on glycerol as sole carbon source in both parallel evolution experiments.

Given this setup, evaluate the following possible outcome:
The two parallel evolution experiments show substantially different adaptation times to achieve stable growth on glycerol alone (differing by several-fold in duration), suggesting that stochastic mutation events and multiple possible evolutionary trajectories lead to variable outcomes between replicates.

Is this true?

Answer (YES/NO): NO